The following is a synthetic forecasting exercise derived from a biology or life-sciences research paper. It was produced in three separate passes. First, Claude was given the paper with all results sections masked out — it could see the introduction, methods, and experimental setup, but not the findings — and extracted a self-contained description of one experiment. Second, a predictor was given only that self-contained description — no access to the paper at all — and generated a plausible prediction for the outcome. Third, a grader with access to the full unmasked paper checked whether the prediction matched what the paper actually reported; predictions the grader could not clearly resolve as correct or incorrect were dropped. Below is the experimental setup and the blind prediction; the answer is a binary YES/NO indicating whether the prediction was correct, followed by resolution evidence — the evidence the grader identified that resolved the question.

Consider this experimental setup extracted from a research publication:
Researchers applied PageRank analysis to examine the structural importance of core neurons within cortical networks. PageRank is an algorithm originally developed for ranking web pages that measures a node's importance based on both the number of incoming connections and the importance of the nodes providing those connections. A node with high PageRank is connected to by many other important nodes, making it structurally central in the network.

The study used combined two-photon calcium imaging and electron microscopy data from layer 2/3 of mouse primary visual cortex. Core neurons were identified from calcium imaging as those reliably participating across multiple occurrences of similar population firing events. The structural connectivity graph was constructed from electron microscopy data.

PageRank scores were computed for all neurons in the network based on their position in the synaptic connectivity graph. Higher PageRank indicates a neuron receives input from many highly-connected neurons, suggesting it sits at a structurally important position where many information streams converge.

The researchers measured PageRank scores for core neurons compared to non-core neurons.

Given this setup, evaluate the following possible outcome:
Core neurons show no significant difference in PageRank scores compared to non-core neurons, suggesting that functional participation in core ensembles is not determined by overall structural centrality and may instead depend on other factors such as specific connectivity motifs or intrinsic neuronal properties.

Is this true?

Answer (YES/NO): NO